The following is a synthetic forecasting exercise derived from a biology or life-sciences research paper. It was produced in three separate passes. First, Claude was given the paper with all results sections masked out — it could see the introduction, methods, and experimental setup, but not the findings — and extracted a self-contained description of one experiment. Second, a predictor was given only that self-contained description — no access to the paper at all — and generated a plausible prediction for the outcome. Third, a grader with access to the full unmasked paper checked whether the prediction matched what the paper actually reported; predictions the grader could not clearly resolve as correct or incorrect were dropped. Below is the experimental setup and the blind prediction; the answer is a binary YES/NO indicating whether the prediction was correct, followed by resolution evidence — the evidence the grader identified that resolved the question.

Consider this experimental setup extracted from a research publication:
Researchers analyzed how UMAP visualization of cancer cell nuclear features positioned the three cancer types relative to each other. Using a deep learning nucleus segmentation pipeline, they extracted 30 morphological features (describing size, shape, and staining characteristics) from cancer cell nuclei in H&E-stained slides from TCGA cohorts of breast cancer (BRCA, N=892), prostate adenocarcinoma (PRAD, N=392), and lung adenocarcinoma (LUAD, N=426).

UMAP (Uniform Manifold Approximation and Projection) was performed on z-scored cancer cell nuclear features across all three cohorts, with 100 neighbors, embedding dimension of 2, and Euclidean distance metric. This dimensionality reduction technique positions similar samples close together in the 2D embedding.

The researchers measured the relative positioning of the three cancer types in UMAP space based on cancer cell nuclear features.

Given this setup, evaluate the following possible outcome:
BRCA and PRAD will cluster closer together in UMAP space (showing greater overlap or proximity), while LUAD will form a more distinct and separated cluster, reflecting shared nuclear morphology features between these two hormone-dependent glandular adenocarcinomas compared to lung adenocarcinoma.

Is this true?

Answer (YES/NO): NO